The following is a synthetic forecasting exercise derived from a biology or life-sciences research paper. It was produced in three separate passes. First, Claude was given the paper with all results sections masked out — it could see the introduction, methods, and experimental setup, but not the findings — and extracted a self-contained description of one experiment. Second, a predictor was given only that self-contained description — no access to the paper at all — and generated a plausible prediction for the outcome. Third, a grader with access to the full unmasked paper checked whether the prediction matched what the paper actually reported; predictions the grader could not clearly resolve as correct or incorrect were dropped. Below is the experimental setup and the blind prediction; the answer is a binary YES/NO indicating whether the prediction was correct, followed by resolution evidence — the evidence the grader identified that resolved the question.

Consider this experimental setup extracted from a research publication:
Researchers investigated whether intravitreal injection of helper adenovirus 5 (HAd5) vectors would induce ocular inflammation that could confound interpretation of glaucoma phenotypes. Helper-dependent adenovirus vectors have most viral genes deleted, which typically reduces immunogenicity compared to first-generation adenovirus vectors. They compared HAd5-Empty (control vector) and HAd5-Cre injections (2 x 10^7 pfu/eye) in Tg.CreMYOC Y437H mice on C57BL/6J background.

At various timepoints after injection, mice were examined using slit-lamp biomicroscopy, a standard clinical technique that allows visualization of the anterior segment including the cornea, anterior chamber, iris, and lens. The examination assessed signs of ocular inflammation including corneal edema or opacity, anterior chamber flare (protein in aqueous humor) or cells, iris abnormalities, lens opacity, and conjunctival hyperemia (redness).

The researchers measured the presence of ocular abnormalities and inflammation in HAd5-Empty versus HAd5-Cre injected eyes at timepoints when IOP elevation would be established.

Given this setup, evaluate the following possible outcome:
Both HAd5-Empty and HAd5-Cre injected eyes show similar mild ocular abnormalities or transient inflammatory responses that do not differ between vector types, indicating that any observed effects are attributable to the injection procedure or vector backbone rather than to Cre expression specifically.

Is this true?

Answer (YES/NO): NO